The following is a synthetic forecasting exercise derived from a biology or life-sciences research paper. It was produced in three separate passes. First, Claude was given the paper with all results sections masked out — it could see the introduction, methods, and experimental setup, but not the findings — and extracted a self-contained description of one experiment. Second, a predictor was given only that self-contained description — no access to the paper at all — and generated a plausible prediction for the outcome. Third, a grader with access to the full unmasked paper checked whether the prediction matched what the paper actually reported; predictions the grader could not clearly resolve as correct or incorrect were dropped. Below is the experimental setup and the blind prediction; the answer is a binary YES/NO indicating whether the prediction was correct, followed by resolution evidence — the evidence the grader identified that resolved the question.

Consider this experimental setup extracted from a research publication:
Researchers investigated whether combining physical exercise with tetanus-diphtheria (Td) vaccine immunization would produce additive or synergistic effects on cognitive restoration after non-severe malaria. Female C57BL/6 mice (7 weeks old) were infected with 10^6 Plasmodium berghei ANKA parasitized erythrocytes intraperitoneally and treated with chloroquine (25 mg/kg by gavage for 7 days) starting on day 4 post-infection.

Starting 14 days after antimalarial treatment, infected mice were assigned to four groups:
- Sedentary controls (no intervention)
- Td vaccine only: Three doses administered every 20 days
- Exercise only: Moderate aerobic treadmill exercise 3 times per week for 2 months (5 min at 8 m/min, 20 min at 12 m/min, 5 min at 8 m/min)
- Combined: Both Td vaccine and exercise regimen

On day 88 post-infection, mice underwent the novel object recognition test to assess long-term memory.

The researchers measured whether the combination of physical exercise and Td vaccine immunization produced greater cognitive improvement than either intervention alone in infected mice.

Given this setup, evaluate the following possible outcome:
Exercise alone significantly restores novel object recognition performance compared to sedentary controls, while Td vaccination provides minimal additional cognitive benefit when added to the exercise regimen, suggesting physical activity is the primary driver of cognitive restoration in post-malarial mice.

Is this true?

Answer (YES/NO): YES